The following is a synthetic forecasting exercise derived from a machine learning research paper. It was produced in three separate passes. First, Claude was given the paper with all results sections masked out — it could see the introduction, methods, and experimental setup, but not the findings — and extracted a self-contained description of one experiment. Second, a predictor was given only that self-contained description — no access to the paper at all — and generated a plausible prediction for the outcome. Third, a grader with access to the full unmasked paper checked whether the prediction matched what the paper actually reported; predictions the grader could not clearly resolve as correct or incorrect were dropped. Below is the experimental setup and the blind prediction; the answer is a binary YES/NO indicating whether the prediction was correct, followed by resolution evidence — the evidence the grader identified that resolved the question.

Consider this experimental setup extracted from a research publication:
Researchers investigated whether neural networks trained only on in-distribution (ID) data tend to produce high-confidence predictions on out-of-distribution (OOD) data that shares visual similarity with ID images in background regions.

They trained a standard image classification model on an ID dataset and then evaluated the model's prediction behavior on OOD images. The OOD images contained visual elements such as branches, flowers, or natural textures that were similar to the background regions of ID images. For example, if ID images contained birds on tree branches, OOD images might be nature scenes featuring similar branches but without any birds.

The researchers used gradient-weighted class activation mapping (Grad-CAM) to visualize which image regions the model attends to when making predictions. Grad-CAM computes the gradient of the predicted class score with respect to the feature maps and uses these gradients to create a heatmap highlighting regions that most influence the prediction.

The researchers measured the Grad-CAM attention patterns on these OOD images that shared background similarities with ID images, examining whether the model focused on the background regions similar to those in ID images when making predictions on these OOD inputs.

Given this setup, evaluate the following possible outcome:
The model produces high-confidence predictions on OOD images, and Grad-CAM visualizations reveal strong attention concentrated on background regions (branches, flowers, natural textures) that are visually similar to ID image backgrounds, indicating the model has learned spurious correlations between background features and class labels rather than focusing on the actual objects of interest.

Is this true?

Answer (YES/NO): YES